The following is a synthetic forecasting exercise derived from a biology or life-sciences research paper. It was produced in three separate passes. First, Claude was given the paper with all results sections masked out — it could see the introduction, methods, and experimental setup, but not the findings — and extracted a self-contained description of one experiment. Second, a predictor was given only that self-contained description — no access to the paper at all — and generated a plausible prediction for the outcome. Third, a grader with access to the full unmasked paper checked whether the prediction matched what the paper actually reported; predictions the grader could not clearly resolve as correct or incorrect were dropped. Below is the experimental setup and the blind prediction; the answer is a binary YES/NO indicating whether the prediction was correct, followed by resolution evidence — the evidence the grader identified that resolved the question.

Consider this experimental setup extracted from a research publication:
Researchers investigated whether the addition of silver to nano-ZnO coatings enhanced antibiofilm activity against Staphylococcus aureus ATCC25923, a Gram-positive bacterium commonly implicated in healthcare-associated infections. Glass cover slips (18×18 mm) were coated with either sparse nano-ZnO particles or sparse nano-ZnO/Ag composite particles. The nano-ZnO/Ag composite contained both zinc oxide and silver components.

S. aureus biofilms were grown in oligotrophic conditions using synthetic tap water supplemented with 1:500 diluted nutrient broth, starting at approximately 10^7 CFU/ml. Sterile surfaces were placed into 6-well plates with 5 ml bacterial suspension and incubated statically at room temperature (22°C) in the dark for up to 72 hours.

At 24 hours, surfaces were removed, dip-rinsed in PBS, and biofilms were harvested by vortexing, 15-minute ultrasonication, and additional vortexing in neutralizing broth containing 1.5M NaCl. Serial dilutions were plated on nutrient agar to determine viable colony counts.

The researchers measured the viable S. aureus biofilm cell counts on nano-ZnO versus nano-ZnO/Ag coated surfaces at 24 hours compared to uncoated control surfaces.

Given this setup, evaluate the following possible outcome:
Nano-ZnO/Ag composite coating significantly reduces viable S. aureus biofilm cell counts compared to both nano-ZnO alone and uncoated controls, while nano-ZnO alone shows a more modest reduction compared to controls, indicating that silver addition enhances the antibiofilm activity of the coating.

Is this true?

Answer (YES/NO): NO